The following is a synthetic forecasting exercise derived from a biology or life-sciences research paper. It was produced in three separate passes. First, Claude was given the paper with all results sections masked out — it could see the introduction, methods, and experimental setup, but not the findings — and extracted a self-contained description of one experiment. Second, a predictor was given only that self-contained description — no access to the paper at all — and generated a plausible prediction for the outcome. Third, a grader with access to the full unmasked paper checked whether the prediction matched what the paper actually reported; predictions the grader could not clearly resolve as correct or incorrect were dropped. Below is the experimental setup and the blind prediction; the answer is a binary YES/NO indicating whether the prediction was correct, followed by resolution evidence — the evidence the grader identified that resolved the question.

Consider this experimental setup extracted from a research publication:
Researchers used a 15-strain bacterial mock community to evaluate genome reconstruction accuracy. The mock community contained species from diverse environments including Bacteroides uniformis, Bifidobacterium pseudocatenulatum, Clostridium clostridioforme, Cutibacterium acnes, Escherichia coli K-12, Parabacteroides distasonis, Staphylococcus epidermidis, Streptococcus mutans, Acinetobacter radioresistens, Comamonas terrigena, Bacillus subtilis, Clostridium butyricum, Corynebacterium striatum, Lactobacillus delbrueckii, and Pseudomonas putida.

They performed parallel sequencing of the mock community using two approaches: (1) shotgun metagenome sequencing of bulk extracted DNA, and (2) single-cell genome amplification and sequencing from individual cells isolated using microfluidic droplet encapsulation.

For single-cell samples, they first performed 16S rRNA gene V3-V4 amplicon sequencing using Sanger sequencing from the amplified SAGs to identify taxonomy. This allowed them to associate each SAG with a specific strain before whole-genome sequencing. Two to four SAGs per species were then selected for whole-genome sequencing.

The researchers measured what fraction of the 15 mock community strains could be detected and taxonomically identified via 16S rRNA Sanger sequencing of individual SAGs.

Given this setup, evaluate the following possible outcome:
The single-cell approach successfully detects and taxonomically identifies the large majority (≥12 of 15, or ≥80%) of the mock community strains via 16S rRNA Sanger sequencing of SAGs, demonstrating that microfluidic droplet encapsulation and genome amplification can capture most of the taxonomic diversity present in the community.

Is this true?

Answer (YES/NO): YES